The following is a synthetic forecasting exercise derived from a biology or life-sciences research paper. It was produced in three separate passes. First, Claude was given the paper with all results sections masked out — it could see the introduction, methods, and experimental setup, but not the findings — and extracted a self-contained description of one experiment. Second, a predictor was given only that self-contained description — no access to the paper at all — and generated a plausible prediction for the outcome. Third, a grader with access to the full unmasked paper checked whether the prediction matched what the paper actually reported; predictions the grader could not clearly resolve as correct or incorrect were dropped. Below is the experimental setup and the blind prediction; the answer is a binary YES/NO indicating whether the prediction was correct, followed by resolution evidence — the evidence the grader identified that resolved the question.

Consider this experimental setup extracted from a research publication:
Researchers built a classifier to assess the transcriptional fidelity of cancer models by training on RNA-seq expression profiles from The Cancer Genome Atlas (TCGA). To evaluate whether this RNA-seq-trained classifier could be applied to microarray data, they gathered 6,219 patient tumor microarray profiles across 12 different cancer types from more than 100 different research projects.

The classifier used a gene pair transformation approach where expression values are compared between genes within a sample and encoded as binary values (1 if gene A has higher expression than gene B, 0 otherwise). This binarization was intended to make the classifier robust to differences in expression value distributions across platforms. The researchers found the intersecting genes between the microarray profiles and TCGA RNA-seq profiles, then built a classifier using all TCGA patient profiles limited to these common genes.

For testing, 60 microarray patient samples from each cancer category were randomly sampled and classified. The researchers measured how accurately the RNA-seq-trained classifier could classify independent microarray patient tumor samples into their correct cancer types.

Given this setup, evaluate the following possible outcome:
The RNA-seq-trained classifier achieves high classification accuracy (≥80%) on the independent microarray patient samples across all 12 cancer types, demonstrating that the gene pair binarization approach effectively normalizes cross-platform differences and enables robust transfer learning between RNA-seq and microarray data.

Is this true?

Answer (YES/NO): YES